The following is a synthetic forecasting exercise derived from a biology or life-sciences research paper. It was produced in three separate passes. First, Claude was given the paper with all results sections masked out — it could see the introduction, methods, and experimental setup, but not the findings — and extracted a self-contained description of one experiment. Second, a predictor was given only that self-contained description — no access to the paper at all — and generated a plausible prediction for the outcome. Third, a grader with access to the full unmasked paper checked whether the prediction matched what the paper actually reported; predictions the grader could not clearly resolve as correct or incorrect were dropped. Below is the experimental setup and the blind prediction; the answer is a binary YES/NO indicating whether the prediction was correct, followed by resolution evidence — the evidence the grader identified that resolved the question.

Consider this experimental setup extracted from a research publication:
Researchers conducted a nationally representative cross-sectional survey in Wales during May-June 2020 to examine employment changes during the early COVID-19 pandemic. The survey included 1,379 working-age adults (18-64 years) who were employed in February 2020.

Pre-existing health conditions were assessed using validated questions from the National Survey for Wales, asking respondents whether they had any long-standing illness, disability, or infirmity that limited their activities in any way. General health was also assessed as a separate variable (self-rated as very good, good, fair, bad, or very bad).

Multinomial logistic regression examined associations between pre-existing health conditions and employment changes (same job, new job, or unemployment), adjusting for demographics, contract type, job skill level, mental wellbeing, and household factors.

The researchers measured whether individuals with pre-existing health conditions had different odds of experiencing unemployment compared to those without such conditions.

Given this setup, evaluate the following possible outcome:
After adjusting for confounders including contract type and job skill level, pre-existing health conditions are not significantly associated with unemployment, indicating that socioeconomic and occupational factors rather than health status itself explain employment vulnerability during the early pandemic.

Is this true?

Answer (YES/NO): YES